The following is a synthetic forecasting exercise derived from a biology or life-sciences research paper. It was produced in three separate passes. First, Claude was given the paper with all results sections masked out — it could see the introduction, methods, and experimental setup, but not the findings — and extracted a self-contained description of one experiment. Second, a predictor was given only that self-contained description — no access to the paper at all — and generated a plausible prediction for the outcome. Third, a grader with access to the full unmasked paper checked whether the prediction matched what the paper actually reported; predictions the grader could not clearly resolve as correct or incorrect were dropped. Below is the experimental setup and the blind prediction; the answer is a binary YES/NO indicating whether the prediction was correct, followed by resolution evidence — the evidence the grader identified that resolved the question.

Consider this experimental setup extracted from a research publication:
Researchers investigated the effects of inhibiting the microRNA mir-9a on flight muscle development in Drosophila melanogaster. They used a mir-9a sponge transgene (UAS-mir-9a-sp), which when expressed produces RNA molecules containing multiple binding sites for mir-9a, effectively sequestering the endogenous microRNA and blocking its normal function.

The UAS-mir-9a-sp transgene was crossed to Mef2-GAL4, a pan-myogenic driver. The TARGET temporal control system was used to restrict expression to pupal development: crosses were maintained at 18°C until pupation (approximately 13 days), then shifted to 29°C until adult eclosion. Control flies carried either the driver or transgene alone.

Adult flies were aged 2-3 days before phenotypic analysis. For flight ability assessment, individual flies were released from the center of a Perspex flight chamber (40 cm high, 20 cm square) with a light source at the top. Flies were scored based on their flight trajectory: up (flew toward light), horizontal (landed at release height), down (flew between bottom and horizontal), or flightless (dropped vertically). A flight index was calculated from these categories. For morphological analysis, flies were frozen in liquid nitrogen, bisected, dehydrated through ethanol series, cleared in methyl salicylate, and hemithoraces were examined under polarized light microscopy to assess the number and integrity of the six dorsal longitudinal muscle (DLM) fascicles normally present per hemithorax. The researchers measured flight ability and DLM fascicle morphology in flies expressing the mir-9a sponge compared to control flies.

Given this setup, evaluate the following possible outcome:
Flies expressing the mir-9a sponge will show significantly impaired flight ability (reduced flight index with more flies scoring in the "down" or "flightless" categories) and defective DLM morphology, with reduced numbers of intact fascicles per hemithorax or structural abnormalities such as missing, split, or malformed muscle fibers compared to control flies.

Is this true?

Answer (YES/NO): YES